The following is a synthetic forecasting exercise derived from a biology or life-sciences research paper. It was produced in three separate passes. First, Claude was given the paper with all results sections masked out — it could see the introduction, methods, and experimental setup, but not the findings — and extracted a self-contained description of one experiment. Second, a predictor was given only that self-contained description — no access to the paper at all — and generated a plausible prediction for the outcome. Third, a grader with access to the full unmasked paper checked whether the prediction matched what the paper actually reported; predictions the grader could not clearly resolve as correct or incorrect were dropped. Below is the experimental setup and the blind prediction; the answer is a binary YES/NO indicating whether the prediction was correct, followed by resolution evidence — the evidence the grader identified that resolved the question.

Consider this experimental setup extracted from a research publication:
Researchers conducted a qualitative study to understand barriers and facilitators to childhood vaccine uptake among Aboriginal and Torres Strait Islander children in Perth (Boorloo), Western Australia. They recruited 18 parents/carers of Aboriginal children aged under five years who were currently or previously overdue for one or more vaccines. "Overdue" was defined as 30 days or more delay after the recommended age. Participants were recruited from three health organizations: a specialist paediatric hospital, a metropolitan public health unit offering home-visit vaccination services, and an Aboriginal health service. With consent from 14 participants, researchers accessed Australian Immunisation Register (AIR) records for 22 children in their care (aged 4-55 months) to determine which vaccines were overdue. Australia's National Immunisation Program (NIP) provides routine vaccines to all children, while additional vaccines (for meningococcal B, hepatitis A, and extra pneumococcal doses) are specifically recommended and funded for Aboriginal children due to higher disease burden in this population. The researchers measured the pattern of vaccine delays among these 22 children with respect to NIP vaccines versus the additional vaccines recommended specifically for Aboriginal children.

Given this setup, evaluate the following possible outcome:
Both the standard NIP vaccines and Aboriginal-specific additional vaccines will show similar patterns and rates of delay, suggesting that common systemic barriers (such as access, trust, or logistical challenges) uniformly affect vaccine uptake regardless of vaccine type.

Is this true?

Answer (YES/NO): NO